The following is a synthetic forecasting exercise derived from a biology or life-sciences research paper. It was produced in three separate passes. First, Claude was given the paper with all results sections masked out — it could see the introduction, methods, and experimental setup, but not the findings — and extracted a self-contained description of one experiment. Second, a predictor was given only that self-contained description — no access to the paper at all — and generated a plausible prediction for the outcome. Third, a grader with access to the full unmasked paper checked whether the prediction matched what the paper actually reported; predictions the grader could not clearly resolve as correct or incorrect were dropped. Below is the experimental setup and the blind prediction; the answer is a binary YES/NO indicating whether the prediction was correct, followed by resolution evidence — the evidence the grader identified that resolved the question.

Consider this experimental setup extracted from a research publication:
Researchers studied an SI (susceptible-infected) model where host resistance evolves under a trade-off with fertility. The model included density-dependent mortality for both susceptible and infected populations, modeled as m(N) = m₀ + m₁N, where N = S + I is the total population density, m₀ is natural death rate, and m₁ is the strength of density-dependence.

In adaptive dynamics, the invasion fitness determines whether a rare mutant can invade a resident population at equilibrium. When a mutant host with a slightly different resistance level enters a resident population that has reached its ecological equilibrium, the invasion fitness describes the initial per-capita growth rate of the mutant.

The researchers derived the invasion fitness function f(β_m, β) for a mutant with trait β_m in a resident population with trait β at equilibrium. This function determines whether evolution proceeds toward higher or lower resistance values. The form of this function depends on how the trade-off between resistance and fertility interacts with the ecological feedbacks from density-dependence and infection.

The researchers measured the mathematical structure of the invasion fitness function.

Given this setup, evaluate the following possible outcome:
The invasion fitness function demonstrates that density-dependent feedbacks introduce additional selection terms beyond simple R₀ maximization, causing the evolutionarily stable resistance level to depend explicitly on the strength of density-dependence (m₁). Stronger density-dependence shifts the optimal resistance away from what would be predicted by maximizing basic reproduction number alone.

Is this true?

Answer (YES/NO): YES